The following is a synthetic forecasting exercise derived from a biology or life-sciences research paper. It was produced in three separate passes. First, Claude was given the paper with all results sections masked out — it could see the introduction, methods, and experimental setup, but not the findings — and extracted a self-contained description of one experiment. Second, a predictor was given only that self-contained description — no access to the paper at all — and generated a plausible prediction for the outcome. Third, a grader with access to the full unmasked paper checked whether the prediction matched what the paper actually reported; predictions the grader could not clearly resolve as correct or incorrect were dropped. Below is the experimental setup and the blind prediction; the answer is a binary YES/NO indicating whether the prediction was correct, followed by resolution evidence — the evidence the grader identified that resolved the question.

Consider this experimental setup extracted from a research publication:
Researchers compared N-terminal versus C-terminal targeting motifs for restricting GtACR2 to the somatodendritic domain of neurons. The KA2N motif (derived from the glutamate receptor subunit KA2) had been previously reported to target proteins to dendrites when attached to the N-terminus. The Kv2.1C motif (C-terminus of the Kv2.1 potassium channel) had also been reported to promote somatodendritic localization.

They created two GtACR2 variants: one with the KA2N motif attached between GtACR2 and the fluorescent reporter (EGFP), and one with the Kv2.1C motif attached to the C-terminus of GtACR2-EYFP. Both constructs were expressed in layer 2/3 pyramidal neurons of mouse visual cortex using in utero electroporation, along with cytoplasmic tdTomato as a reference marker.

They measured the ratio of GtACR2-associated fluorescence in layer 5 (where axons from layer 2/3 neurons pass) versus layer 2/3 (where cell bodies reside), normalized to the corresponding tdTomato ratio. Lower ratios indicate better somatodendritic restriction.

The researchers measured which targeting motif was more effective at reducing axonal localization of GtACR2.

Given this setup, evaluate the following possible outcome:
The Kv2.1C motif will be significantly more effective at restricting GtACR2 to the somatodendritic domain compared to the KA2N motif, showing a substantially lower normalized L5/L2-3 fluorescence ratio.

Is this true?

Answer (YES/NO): YES